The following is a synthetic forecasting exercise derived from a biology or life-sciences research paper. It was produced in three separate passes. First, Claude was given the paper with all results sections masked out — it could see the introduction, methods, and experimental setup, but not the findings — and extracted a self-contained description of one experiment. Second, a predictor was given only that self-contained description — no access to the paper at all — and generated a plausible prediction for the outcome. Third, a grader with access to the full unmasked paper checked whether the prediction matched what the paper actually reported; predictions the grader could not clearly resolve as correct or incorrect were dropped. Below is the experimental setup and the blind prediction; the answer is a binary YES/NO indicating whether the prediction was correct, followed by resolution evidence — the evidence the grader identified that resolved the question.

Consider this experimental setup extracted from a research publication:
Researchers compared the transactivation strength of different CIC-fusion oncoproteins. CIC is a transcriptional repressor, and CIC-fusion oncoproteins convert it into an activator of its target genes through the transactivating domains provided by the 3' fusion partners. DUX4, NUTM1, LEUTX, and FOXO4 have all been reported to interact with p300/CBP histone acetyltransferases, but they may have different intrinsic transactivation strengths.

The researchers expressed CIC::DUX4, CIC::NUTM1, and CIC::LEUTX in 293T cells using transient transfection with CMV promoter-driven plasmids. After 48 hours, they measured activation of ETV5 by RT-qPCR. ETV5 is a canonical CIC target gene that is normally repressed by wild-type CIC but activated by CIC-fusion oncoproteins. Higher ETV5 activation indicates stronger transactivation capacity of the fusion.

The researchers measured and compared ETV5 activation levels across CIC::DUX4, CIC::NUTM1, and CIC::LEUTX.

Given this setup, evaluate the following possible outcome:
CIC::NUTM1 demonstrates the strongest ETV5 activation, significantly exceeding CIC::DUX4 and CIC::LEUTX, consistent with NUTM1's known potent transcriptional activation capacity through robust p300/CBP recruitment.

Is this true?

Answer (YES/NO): NO